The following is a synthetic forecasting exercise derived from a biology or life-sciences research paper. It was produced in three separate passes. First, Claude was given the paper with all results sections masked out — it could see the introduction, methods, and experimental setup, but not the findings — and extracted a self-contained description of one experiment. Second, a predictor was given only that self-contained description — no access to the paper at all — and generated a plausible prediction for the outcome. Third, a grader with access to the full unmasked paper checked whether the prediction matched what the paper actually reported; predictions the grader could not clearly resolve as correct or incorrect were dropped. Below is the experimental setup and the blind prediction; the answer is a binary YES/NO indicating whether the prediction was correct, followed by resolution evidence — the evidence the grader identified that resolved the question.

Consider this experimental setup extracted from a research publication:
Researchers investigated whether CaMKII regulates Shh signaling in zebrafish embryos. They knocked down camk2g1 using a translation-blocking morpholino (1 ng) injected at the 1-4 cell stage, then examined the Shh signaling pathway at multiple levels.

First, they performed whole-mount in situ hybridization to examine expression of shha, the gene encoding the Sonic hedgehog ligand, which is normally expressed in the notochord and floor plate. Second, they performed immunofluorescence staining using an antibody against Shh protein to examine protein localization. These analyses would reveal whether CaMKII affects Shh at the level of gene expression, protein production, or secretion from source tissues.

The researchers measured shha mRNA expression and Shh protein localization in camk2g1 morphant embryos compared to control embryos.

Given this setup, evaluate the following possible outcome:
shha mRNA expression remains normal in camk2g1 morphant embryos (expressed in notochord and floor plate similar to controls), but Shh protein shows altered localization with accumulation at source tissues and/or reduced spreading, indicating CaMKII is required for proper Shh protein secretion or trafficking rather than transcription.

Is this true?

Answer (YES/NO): NO